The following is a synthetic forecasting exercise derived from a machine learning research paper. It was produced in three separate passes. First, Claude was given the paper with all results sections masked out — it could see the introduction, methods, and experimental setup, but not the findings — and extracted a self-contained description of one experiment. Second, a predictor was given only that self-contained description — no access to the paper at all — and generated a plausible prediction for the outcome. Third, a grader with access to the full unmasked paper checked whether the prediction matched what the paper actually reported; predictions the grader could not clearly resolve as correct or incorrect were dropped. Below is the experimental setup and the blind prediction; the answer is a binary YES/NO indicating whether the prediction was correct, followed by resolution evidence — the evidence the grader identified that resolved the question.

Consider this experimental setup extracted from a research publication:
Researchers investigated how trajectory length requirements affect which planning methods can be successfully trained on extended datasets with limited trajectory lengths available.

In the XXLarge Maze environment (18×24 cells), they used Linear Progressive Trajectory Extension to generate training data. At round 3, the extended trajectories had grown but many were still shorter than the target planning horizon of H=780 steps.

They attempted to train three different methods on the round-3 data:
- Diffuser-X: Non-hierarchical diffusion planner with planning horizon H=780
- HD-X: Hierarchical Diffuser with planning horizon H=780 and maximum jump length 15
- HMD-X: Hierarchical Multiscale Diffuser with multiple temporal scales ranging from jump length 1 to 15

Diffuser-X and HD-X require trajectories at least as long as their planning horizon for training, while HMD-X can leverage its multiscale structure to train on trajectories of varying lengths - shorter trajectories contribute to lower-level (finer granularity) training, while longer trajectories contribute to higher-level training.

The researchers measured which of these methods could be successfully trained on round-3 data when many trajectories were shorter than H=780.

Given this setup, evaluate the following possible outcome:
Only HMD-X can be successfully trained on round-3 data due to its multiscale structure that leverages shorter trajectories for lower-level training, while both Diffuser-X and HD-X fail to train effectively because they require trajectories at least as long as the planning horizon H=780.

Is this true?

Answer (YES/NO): YES